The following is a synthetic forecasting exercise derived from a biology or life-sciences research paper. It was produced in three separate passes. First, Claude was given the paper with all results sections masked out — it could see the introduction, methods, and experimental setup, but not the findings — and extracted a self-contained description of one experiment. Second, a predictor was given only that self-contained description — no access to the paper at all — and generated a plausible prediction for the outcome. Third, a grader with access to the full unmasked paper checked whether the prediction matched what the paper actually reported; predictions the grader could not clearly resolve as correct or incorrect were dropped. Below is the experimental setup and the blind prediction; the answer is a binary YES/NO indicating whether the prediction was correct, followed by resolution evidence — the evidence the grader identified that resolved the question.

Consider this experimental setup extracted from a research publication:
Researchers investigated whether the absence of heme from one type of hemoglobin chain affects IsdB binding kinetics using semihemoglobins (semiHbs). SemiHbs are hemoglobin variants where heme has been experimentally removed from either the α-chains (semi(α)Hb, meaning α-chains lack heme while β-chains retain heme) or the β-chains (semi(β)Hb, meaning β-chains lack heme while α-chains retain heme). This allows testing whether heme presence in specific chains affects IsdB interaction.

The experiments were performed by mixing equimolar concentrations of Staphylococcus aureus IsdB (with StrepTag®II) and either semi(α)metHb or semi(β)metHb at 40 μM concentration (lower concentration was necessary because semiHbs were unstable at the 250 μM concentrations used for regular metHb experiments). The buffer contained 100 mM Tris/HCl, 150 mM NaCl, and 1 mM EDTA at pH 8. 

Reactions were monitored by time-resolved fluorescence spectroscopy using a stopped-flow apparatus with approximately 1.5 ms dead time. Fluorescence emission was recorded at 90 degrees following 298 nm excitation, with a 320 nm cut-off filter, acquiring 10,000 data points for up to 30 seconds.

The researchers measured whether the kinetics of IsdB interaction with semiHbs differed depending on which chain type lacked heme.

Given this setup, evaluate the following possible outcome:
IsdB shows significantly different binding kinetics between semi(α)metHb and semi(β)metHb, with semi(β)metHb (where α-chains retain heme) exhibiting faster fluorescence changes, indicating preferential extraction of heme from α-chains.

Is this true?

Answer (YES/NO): NO